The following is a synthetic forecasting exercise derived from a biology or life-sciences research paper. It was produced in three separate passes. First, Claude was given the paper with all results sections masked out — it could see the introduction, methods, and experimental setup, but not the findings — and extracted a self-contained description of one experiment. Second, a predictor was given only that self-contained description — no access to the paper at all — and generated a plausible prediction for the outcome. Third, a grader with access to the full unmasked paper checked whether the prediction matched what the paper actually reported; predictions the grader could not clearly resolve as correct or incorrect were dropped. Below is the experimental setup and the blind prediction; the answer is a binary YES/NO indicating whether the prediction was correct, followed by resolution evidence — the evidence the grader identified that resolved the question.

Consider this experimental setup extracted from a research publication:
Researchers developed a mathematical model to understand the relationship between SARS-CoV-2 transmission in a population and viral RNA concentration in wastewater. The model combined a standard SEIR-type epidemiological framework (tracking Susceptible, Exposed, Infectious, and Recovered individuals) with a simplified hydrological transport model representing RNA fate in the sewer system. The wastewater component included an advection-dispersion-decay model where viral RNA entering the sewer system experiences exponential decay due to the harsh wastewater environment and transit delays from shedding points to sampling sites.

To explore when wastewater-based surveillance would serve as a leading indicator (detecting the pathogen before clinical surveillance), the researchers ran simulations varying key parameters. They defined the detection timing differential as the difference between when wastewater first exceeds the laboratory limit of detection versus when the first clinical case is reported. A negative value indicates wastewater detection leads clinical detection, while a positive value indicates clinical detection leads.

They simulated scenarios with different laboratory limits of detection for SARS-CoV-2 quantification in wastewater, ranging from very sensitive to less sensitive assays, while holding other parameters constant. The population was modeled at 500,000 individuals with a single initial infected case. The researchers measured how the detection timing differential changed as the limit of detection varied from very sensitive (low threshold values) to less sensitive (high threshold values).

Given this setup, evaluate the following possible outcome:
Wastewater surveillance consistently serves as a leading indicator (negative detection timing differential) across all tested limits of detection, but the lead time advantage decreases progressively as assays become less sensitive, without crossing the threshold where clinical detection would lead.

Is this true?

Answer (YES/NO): NO